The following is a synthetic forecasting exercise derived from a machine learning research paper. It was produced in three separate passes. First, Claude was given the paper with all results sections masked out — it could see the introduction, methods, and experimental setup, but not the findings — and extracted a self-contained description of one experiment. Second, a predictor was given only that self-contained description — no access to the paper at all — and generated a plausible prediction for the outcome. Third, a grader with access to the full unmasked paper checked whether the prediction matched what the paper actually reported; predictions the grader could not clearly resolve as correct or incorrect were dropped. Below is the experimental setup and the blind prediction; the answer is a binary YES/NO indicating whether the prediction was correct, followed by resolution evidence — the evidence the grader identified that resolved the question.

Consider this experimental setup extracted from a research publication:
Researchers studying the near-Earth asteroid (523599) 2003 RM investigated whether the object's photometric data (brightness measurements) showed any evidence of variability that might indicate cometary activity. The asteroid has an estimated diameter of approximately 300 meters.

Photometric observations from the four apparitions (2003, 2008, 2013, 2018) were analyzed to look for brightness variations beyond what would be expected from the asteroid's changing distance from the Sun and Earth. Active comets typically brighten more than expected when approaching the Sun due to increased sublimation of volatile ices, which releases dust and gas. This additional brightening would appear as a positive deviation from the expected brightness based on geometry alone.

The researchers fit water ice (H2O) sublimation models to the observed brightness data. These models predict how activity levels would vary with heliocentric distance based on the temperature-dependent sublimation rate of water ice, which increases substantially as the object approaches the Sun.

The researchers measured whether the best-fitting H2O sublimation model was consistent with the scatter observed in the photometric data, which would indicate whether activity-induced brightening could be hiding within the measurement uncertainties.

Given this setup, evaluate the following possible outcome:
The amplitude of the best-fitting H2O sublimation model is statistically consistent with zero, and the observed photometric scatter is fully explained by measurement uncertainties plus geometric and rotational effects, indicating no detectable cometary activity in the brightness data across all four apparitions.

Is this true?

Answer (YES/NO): NO